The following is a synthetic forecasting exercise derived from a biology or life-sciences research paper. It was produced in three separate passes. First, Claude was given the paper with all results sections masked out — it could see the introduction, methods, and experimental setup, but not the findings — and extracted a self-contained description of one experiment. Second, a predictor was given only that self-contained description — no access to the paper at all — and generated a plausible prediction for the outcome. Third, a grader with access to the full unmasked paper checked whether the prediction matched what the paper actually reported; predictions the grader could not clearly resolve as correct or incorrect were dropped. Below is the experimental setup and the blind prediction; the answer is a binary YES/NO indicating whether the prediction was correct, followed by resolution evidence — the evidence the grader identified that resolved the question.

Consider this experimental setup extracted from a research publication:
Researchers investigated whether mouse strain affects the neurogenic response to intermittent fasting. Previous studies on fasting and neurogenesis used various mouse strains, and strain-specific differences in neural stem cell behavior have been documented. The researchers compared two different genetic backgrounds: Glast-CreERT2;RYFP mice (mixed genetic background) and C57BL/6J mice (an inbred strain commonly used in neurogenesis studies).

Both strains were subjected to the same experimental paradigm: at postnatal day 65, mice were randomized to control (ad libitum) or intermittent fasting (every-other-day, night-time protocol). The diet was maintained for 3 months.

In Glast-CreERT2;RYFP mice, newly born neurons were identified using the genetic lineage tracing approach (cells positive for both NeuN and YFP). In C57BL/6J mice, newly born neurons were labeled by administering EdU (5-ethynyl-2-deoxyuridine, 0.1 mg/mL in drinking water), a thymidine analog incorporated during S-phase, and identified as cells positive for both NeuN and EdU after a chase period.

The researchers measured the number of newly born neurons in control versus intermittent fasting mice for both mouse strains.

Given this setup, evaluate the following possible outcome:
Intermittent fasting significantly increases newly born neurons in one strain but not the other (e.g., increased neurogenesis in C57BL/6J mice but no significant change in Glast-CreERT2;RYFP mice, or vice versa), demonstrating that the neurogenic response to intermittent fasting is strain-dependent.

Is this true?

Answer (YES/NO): NO